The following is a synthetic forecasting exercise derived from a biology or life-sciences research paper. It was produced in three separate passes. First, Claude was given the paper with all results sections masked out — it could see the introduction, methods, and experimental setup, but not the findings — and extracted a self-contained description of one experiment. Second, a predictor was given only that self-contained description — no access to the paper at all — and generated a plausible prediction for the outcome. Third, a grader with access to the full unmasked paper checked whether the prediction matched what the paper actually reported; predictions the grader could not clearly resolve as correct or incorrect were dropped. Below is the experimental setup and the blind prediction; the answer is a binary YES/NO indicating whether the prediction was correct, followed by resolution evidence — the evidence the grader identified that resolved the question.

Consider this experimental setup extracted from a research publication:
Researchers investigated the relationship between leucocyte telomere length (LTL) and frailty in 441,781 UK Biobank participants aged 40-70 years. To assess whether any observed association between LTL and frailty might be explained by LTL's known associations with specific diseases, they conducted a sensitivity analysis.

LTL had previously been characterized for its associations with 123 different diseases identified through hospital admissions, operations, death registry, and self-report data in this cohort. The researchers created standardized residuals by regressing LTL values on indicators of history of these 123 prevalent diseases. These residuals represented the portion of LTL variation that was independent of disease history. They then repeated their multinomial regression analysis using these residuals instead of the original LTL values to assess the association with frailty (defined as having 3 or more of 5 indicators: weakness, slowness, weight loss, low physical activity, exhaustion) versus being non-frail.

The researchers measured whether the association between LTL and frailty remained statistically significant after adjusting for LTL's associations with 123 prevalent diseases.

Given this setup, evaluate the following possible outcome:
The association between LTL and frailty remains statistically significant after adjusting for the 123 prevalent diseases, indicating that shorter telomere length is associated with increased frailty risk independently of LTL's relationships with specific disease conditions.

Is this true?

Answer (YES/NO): YES